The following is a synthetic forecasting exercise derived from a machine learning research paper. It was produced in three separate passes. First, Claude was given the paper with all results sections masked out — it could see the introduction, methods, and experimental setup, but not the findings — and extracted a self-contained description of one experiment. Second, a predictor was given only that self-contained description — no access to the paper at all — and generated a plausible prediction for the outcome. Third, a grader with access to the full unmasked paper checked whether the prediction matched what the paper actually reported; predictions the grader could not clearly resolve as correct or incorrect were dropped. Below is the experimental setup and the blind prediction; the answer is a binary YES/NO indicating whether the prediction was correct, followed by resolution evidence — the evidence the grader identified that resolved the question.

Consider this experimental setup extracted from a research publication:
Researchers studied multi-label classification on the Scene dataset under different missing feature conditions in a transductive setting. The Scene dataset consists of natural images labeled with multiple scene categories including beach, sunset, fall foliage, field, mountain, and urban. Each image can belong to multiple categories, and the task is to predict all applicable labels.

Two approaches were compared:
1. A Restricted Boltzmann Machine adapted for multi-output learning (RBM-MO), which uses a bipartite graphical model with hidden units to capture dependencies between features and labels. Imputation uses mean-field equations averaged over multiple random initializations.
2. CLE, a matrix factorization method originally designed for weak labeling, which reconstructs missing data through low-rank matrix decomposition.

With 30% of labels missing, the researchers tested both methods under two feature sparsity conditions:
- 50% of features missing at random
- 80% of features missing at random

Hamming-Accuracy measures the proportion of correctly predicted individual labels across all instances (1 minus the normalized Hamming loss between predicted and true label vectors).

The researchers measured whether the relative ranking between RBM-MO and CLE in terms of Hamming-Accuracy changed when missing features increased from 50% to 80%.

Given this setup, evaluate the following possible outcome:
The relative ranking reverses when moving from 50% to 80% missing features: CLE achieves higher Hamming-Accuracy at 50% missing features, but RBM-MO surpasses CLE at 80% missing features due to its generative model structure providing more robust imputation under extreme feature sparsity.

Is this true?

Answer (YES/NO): NO